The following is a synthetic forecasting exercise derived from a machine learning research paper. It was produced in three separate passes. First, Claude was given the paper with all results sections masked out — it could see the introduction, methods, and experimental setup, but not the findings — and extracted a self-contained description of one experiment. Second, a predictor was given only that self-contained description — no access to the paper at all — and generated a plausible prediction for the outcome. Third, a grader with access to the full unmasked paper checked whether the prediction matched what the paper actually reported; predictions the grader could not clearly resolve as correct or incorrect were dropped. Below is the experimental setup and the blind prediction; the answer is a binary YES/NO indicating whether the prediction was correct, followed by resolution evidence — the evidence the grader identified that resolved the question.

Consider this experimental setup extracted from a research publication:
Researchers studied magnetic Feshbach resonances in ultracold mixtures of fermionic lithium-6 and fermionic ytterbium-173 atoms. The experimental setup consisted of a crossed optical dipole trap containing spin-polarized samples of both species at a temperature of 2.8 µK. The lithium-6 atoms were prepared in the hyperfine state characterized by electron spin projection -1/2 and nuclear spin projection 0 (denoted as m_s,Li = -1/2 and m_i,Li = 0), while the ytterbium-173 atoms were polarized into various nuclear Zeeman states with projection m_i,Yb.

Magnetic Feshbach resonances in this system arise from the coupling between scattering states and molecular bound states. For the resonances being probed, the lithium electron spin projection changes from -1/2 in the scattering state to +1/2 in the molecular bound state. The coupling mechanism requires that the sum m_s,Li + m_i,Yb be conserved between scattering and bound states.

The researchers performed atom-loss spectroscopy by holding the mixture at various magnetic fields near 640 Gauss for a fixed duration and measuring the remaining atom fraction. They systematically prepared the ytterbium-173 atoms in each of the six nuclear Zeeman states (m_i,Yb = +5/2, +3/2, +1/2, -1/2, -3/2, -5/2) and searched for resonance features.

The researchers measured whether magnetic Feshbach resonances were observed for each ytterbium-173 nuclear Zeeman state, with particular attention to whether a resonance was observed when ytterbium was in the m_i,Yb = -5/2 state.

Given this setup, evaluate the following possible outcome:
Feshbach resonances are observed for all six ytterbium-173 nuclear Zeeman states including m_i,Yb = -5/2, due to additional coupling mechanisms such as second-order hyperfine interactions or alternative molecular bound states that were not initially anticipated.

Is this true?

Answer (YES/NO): NO